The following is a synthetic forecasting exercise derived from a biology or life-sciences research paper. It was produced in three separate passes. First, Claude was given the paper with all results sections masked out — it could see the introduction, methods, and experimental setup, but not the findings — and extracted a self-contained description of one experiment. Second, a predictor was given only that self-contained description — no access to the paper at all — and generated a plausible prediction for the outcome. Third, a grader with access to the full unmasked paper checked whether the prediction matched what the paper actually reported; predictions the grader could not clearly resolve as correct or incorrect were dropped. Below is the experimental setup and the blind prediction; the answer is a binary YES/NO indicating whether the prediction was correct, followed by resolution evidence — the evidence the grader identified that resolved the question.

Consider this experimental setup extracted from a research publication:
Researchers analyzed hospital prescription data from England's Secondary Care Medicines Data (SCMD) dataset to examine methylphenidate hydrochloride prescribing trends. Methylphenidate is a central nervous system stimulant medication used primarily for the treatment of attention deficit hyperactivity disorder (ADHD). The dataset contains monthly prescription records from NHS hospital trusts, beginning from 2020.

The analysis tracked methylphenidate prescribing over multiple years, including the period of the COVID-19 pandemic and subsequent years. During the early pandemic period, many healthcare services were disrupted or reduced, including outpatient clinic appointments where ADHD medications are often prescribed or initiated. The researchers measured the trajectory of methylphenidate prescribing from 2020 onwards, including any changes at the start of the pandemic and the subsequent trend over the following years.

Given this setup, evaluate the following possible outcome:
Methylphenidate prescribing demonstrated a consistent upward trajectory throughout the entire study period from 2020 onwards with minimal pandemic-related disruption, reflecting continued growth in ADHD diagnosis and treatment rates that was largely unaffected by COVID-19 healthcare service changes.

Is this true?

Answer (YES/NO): NO